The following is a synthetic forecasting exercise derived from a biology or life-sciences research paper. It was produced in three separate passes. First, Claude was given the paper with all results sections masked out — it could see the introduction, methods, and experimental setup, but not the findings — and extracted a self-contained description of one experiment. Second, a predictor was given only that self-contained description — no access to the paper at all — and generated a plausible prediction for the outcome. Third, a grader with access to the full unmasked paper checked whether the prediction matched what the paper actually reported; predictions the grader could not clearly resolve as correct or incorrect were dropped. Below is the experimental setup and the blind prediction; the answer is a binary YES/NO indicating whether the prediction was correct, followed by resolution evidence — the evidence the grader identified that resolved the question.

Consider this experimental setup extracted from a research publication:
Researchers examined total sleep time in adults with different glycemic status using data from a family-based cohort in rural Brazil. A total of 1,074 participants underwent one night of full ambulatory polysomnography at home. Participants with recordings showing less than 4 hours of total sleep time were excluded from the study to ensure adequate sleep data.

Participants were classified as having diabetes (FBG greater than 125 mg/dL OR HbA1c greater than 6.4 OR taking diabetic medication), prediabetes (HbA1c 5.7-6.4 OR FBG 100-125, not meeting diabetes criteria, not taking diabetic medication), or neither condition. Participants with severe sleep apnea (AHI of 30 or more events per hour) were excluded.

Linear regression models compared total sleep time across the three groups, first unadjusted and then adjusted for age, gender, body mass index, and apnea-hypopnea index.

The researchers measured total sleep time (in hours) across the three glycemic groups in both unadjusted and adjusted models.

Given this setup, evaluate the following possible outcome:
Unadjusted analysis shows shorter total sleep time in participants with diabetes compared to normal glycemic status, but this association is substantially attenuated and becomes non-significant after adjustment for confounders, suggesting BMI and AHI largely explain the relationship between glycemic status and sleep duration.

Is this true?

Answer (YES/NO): NO